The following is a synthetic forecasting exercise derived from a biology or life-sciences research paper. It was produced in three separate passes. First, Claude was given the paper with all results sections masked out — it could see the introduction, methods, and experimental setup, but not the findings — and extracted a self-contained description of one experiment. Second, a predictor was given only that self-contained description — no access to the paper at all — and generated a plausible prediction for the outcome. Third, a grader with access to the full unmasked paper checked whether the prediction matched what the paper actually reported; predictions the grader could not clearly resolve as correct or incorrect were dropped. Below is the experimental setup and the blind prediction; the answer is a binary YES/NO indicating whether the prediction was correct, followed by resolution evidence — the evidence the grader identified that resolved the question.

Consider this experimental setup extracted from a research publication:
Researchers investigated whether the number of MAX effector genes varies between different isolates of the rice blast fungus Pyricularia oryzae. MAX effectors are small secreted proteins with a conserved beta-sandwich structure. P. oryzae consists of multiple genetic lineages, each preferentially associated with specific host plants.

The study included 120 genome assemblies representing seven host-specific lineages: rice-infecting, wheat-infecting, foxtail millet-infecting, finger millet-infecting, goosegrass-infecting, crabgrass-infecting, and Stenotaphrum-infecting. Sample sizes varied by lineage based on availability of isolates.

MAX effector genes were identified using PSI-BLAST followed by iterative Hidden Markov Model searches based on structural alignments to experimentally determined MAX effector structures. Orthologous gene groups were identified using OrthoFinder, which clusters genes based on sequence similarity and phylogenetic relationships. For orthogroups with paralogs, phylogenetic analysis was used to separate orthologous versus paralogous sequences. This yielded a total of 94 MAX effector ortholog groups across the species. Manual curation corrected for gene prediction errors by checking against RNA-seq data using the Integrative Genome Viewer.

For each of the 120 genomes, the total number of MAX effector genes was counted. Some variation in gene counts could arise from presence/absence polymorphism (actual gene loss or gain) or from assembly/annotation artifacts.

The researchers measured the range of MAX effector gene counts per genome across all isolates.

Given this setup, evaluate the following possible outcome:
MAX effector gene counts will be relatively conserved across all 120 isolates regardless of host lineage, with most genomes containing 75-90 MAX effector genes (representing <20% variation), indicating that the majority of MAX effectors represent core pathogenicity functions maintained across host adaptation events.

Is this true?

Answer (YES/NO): NO